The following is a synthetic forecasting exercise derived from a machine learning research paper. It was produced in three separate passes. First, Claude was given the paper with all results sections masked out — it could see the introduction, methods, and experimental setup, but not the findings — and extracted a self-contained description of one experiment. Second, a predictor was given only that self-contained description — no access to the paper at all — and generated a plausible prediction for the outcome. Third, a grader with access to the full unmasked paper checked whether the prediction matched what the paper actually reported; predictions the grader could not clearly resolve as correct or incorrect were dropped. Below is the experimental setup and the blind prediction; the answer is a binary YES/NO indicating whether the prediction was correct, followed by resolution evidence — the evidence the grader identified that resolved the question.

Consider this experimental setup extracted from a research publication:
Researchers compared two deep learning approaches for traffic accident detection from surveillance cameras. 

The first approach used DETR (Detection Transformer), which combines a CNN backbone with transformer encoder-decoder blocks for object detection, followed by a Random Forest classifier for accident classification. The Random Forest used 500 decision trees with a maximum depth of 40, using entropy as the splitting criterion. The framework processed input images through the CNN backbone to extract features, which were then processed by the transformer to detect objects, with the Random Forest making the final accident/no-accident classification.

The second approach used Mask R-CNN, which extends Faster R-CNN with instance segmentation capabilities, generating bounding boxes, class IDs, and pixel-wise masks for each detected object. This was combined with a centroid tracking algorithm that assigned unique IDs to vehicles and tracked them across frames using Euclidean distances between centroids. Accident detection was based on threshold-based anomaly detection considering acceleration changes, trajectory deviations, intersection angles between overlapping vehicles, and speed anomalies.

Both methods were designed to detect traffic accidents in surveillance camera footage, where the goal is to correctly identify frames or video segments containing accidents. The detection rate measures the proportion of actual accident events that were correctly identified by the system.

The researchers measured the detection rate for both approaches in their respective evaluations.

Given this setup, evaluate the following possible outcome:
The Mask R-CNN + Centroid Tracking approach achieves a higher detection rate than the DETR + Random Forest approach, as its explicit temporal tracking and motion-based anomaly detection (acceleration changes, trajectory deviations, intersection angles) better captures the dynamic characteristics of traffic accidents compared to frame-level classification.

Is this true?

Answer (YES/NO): NO